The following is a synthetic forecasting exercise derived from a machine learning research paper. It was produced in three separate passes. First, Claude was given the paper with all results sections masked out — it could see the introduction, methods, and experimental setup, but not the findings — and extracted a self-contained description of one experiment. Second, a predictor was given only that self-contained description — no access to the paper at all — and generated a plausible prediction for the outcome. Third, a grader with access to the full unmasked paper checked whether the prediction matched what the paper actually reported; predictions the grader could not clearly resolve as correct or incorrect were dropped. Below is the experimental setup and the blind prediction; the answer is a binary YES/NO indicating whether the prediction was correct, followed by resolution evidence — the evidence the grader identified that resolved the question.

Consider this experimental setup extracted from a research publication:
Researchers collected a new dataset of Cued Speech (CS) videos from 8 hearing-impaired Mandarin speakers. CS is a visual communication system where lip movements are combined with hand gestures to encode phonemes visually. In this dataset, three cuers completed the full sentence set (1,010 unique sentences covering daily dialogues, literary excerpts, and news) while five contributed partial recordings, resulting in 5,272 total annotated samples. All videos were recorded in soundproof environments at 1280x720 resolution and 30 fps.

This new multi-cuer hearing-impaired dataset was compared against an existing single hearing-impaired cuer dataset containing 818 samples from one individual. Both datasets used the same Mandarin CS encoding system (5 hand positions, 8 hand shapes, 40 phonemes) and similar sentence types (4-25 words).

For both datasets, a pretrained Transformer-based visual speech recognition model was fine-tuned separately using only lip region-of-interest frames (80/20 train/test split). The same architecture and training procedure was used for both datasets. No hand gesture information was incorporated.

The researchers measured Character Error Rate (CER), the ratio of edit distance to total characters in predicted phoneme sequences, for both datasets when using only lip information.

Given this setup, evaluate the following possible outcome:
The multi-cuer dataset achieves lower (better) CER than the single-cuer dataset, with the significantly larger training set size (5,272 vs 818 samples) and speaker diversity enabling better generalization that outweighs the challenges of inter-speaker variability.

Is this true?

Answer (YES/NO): NO